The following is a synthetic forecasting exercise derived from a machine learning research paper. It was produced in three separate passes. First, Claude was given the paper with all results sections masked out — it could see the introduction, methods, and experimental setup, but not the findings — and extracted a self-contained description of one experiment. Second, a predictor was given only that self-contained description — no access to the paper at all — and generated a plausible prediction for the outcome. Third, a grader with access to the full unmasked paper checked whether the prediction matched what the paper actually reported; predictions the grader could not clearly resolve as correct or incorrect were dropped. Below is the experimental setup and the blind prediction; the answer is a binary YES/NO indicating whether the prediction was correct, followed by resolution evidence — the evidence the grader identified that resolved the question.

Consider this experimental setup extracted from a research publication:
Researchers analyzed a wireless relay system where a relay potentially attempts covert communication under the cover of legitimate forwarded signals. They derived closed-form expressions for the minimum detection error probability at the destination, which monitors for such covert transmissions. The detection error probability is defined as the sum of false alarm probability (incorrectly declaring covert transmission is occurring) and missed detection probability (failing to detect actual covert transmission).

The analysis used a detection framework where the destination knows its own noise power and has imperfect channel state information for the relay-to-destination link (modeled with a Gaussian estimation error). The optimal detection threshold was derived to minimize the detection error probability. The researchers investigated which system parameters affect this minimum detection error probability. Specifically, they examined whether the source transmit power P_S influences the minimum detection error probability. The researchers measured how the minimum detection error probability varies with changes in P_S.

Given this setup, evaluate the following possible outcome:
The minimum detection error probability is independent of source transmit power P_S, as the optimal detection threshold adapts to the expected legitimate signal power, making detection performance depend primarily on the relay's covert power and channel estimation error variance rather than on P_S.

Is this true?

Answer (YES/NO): YES